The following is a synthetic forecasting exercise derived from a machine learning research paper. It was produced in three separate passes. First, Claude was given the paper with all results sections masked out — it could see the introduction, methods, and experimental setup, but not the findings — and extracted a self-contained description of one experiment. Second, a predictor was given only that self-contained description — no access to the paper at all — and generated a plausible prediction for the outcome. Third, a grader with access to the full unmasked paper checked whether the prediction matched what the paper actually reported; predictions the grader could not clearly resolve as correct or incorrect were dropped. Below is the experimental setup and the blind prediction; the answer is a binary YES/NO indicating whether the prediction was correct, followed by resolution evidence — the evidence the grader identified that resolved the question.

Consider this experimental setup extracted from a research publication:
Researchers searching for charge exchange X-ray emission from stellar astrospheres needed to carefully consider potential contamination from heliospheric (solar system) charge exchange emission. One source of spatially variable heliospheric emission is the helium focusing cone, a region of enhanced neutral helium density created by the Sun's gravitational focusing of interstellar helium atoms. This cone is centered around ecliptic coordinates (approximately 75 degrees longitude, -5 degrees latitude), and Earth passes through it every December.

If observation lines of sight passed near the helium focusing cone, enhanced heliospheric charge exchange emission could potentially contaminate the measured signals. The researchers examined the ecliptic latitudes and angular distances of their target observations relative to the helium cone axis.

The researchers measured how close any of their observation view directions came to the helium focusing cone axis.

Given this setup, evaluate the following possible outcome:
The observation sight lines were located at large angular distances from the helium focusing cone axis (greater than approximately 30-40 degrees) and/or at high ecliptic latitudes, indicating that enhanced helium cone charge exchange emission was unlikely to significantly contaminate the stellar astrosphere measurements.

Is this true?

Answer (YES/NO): YES